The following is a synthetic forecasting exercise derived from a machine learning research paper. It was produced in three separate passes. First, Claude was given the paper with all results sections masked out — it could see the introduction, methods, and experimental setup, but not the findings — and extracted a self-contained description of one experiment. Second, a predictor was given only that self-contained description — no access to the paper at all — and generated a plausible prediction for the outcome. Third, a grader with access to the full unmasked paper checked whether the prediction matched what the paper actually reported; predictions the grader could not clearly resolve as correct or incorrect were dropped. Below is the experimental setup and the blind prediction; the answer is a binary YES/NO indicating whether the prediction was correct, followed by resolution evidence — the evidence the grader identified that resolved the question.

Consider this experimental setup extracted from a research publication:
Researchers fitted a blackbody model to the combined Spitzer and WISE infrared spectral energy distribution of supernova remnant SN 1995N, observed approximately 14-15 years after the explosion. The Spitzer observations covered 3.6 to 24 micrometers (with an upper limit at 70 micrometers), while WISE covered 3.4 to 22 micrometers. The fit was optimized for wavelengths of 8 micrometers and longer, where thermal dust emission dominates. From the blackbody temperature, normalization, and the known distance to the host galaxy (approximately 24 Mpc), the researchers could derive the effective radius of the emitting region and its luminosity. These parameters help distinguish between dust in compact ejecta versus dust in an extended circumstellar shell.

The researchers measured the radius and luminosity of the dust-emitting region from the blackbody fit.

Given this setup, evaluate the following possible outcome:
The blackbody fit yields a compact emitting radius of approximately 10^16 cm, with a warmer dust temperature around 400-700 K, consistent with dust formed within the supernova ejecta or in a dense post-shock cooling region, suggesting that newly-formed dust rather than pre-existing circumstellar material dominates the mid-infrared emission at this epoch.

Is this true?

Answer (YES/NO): NO